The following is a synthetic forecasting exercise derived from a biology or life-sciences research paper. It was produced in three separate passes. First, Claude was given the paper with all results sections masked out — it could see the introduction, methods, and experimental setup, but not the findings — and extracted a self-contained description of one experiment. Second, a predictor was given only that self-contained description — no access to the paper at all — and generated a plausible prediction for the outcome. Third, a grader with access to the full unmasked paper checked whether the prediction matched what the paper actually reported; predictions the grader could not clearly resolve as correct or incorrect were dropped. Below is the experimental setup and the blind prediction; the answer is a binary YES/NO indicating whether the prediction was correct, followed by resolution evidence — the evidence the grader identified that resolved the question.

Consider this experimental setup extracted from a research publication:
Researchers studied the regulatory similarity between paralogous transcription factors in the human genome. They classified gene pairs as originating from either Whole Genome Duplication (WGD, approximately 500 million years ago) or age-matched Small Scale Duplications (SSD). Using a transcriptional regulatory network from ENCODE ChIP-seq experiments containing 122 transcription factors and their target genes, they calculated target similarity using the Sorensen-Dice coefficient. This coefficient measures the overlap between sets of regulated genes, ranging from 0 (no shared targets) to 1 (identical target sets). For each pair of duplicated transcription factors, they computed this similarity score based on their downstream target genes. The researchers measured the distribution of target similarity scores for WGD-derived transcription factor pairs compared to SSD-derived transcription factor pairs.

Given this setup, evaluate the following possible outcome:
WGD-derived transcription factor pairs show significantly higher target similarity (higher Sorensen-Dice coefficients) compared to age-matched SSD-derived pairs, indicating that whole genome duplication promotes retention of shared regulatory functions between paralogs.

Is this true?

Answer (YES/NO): YES